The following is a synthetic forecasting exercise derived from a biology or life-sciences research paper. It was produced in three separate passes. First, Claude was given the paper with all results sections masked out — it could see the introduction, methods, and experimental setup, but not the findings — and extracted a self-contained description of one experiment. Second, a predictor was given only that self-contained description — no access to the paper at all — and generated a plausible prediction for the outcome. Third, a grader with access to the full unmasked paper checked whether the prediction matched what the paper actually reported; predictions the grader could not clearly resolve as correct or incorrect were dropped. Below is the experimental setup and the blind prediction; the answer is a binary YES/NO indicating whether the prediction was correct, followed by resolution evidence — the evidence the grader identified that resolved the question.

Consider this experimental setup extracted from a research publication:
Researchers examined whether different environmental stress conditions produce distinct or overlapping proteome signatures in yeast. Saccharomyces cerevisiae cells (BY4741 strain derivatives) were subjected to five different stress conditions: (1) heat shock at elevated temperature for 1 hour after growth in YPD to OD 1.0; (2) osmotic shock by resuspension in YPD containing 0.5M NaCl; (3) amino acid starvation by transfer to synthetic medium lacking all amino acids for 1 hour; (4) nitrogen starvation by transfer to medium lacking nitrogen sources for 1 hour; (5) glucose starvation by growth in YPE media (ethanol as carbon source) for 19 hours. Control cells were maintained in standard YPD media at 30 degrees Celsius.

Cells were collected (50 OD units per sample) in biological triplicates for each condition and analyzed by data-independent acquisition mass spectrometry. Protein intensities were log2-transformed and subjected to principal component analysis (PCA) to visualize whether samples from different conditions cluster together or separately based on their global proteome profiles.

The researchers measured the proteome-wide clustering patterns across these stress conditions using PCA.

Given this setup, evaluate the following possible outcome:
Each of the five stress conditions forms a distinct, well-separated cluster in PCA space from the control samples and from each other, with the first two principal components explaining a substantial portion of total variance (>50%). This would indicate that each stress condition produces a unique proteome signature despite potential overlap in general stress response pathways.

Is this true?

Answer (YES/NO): NO